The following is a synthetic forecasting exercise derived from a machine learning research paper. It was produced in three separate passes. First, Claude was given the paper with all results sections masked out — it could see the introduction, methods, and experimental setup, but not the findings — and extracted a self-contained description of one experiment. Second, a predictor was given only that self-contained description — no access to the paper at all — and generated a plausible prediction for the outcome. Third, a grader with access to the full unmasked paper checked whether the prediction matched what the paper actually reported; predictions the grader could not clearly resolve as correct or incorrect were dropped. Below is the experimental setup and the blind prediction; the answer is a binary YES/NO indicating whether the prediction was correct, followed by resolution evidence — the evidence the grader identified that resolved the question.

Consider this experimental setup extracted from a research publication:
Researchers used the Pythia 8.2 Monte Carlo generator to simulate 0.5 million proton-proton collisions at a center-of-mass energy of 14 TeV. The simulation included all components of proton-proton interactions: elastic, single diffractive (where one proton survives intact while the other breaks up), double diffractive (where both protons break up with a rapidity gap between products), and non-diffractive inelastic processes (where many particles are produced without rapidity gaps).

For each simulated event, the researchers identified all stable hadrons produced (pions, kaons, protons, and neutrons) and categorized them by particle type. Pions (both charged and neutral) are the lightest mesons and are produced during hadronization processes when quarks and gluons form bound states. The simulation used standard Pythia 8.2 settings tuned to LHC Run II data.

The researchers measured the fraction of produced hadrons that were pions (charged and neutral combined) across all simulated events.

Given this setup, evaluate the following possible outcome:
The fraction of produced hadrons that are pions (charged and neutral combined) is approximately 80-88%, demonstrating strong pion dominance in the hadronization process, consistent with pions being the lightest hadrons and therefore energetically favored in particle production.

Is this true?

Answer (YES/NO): NO